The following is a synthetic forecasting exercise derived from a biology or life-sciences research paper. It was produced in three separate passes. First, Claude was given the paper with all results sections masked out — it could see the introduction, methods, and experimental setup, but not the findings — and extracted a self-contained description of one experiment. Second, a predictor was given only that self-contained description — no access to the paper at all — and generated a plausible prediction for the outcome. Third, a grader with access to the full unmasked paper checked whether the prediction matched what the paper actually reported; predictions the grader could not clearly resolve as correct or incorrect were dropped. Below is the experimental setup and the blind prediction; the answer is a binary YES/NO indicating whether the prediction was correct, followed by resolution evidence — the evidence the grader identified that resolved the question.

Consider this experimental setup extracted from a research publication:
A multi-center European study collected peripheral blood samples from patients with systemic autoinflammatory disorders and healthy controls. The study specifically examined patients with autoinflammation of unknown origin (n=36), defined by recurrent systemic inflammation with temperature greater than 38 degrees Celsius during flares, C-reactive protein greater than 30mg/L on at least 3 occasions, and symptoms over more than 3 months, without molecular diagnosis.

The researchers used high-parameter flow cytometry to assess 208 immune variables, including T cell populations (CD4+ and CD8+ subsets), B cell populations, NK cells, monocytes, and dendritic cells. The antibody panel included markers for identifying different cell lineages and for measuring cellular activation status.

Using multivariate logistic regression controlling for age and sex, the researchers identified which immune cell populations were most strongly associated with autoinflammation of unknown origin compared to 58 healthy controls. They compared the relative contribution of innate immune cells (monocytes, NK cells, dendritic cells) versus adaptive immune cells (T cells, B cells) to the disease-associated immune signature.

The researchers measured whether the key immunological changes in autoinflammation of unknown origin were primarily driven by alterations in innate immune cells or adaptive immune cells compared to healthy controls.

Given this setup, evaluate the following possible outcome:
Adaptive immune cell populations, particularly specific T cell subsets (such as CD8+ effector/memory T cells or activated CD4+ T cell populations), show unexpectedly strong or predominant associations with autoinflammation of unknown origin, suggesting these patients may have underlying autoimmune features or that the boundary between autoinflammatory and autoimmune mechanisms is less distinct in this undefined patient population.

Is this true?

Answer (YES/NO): YES